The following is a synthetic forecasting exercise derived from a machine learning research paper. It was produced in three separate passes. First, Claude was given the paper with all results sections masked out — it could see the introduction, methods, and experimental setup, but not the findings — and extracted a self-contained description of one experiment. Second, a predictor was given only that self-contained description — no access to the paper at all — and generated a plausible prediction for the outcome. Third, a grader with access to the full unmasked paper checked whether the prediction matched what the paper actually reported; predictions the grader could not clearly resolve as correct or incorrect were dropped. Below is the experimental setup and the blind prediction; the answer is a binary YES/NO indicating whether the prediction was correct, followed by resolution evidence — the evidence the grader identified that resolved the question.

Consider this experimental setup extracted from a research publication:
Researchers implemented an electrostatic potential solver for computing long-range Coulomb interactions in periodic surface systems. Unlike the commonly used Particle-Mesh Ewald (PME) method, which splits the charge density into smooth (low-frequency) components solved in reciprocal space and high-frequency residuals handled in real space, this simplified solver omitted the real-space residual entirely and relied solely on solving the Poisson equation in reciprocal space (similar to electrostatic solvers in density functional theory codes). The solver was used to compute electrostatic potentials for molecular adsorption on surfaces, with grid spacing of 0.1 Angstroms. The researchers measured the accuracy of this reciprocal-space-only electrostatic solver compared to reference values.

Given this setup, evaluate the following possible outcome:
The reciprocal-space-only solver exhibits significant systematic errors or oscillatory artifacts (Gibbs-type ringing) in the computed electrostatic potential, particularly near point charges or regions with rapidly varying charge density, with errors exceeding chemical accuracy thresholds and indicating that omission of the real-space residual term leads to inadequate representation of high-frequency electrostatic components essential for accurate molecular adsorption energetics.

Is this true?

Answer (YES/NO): NO